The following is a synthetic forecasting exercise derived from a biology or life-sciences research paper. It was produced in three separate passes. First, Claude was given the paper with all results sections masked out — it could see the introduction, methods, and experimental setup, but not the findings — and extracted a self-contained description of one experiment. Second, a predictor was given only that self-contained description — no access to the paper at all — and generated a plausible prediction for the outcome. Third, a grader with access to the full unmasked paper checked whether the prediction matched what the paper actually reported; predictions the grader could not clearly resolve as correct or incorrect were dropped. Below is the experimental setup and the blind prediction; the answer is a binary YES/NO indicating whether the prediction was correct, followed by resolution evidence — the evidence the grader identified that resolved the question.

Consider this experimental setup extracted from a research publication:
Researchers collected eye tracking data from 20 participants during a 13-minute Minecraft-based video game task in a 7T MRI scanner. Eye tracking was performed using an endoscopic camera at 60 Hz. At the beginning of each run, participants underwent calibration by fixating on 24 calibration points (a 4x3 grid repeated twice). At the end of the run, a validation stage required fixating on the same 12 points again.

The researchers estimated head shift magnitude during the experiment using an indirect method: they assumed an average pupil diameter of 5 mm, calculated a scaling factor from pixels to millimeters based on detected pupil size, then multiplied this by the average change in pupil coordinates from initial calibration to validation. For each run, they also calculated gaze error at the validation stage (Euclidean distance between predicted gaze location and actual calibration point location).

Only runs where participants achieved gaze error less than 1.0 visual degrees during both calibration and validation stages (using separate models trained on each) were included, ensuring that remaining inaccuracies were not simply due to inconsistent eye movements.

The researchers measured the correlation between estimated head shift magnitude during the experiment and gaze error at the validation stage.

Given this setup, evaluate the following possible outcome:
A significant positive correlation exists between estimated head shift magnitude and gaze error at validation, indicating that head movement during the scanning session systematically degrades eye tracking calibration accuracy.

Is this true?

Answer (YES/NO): YES